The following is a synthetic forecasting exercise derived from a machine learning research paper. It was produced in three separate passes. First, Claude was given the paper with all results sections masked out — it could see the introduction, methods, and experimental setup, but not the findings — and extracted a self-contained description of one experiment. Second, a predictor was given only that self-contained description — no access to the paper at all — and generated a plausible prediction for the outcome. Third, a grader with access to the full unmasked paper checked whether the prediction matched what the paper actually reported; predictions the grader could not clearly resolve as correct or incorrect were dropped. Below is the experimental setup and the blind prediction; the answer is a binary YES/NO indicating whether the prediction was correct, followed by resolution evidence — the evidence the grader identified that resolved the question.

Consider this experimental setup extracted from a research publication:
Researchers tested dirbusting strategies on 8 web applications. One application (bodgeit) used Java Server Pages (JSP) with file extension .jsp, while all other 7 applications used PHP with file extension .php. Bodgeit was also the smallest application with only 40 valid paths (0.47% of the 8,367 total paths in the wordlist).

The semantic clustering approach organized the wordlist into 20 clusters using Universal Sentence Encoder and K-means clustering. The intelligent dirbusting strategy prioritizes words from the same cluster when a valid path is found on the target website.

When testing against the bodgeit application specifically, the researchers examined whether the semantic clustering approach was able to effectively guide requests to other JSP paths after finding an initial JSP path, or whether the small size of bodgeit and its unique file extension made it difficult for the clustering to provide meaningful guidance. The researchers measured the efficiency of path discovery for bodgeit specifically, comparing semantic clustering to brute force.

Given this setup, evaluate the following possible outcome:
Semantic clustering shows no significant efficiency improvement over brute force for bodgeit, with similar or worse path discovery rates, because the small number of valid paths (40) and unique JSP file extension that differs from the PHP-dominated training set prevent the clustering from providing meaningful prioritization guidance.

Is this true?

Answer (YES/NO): NO